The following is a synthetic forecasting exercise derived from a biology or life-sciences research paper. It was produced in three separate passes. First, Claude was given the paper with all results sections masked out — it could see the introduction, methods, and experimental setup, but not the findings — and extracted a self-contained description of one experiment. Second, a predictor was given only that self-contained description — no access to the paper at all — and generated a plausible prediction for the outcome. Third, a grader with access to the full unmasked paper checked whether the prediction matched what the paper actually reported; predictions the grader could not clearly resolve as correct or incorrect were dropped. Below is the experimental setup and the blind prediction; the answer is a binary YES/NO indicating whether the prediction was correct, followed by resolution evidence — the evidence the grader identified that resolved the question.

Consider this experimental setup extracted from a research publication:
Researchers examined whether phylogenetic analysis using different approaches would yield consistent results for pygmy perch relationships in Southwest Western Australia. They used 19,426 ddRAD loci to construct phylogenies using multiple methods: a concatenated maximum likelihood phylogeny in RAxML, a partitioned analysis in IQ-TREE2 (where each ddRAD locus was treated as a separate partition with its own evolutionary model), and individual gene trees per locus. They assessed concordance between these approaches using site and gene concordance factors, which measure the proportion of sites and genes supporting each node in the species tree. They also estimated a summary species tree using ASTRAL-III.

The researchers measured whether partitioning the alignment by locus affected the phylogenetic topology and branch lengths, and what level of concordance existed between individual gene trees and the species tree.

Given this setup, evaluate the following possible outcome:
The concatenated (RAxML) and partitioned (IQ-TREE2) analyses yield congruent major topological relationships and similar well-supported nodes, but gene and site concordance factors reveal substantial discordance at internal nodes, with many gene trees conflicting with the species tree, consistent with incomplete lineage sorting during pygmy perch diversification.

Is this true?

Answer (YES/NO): NO